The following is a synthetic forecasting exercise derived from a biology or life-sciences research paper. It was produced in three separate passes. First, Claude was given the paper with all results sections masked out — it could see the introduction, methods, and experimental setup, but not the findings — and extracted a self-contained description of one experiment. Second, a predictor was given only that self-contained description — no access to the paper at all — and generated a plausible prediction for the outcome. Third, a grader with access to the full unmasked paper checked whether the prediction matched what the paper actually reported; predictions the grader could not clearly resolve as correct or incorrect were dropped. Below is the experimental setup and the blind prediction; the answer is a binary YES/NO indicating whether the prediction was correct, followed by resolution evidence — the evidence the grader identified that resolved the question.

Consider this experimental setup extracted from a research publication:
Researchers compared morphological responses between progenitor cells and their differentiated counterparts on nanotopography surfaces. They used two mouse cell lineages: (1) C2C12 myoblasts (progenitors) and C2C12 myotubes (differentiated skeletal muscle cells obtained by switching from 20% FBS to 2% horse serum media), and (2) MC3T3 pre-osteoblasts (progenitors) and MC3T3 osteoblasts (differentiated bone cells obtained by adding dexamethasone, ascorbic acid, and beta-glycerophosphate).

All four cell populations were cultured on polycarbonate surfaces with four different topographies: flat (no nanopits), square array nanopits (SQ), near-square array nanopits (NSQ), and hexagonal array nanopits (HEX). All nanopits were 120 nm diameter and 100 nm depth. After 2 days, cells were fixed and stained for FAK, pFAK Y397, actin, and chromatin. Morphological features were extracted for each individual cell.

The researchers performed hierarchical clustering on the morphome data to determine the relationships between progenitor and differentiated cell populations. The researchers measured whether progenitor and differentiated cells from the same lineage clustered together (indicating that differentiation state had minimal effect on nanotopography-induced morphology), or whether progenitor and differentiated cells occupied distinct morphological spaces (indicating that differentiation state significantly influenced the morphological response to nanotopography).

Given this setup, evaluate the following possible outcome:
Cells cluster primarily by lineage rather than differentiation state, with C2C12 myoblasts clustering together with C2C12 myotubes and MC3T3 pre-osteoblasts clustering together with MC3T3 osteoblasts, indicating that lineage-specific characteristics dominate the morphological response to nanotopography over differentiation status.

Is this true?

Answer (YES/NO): NO